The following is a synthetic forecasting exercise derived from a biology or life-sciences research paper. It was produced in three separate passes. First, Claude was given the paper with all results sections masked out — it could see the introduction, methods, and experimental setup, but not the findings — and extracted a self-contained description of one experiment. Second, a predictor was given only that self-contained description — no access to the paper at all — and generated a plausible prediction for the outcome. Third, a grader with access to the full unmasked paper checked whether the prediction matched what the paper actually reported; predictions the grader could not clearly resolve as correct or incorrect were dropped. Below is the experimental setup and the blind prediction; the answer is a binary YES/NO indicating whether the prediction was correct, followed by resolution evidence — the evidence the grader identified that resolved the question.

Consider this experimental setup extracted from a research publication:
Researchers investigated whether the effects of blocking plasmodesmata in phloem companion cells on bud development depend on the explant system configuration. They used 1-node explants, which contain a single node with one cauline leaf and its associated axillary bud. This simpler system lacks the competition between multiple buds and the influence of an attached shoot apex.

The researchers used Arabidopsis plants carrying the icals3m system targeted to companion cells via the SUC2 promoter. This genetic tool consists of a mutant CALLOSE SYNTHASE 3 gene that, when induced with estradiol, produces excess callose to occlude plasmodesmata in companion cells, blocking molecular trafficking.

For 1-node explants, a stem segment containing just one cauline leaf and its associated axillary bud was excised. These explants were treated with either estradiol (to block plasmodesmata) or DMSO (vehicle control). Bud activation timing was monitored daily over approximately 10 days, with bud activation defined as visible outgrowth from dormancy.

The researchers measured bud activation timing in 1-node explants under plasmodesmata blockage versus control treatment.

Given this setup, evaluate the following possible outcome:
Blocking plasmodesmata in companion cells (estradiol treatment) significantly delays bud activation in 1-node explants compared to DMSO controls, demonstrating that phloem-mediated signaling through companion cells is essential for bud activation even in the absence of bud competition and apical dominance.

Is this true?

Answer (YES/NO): NO